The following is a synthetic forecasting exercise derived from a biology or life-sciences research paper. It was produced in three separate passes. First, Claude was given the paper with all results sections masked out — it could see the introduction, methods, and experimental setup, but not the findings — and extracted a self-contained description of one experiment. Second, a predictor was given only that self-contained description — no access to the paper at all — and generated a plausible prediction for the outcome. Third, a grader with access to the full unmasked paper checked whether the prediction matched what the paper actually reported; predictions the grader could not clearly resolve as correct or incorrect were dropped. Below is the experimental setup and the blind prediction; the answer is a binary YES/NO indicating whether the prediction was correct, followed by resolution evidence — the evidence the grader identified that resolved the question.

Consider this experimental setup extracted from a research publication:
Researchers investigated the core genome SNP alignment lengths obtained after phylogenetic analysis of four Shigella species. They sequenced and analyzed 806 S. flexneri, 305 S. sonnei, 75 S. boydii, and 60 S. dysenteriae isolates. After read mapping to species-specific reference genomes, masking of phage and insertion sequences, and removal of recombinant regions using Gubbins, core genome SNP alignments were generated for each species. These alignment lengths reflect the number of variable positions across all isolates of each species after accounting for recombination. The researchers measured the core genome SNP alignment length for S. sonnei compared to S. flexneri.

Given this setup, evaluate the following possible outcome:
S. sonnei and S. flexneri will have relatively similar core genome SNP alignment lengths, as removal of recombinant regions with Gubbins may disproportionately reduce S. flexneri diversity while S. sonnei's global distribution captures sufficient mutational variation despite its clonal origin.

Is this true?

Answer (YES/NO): NO